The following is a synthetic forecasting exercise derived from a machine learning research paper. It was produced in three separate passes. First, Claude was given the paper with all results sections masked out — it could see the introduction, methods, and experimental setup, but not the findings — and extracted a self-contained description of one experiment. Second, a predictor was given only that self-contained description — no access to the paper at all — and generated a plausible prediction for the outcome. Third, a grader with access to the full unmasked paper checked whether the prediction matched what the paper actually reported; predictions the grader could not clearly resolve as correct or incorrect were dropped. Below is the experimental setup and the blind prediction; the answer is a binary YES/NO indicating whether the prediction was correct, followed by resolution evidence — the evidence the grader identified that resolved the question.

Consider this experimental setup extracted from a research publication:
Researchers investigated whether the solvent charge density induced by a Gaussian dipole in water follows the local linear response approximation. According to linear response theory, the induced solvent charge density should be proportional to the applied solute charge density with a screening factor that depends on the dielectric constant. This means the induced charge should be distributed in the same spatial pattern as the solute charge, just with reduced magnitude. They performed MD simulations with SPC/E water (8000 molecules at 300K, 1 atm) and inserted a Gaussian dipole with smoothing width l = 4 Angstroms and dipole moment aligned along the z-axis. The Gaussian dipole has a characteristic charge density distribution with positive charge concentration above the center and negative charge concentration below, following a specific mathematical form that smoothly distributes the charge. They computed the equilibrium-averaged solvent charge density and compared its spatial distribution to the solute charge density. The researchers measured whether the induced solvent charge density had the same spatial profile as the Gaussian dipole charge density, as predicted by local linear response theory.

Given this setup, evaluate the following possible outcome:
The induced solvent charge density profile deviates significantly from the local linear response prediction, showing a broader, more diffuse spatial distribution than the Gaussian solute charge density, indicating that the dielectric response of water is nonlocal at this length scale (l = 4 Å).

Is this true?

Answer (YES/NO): NO